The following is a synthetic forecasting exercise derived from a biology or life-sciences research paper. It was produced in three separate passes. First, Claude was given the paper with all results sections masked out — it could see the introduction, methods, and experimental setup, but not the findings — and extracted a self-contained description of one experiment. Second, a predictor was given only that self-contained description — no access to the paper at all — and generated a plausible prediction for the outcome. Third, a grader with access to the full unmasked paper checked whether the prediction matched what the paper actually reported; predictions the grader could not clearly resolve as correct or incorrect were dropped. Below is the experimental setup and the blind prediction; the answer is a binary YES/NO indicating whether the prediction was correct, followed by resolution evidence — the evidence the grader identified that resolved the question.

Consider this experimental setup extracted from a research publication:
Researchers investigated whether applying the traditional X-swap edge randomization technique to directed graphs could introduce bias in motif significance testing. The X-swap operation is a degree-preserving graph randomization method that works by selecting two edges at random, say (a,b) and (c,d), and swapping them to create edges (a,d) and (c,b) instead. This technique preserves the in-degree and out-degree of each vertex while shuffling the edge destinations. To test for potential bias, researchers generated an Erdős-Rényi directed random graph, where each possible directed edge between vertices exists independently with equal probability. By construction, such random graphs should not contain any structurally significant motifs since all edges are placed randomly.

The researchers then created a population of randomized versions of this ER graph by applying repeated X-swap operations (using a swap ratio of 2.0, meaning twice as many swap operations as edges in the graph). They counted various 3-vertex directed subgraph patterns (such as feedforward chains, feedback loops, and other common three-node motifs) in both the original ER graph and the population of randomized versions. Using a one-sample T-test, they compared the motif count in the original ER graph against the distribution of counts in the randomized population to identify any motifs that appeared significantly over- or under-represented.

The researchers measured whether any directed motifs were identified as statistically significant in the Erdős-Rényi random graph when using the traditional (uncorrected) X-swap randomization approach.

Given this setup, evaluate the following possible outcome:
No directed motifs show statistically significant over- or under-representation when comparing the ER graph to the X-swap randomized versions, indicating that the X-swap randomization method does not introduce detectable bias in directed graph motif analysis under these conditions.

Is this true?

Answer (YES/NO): NO